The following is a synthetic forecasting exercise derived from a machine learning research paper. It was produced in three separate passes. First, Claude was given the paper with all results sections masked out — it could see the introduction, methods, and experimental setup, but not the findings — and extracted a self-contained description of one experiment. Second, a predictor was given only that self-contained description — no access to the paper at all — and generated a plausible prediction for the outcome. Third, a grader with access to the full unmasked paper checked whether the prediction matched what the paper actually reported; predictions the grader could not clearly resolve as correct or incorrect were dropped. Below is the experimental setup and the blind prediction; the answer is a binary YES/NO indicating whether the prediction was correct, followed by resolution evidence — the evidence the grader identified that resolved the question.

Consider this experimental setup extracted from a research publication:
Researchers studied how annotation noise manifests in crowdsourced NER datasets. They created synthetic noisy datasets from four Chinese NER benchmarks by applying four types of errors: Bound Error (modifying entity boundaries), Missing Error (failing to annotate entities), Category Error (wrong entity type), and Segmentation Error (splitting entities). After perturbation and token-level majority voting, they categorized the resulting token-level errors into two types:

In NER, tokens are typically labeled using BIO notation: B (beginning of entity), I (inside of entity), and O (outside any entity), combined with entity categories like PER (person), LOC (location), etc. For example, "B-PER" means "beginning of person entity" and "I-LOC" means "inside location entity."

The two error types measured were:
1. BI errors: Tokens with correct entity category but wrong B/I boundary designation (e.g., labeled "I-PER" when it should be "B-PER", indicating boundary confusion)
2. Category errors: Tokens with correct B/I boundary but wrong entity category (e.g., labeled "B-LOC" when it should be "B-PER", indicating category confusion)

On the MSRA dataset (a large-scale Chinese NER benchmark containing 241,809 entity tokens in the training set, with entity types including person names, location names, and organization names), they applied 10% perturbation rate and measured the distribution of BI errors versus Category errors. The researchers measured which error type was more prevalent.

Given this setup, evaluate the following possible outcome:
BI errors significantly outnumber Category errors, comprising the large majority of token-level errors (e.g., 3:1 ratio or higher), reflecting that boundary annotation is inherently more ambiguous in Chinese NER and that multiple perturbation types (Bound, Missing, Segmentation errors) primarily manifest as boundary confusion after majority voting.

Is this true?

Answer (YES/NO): NO